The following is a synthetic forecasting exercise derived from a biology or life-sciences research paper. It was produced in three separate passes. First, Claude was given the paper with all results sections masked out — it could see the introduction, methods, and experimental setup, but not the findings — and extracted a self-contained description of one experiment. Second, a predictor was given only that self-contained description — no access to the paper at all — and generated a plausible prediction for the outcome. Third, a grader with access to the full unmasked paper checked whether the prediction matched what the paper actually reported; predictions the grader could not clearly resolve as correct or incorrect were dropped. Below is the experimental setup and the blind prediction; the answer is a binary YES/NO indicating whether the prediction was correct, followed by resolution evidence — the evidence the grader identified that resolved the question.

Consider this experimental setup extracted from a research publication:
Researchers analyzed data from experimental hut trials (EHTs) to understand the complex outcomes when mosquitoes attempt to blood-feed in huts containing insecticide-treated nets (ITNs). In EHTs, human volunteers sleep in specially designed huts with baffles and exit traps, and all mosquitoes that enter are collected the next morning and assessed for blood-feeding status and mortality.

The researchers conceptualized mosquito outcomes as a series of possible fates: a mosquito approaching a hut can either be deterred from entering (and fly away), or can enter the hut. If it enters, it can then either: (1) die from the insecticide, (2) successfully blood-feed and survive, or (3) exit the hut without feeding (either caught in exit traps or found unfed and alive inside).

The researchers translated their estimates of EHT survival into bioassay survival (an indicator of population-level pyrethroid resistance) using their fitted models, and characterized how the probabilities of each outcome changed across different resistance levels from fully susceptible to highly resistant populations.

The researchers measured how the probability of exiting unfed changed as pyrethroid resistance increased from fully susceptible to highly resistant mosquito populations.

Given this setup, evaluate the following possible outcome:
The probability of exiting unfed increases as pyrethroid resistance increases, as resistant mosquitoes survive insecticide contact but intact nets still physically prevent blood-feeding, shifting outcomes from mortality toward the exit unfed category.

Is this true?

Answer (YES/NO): NO